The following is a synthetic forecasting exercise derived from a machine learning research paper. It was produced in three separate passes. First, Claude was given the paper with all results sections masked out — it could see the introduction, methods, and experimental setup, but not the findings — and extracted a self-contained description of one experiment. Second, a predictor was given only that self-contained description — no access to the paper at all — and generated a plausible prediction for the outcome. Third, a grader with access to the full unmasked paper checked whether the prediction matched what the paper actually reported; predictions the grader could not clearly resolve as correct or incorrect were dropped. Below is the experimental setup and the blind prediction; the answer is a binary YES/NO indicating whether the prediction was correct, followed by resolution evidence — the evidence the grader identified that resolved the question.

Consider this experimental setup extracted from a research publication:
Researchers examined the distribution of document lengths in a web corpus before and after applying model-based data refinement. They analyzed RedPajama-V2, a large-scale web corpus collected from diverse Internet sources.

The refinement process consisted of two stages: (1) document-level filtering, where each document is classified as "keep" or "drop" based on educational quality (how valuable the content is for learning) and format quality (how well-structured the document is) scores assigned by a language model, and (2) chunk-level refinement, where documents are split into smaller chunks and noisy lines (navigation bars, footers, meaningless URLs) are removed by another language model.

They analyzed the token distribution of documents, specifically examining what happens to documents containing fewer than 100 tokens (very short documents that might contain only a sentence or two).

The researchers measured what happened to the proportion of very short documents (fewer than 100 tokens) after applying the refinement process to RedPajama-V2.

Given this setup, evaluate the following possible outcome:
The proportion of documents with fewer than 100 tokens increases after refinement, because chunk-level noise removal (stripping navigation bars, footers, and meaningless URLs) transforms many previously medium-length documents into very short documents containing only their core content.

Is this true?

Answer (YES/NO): NO